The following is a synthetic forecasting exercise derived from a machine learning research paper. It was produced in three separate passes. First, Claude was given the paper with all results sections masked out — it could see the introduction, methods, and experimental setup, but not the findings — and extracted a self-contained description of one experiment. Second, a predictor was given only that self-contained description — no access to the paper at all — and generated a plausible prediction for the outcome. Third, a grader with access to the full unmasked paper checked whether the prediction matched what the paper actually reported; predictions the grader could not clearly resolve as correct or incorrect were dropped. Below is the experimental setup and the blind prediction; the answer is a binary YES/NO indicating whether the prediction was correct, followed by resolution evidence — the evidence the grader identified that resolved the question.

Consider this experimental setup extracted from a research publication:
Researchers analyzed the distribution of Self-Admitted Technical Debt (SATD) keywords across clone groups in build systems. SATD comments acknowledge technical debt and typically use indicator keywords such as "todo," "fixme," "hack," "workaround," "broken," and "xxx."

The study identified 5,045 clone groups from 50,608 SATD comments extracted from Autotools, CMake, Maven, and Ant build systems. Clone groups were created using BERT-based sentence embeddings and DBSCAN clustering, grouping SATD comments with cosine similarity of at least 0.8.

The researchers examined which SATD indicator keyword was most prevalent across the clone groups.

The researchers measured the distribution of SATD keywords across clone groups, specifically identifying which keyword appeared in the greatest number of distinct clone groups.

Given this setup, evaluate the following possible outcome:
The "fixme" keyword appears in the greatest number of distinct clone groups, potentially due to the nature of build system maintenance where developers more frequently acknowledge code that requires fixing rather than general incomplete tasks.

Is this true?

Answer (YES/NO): NO